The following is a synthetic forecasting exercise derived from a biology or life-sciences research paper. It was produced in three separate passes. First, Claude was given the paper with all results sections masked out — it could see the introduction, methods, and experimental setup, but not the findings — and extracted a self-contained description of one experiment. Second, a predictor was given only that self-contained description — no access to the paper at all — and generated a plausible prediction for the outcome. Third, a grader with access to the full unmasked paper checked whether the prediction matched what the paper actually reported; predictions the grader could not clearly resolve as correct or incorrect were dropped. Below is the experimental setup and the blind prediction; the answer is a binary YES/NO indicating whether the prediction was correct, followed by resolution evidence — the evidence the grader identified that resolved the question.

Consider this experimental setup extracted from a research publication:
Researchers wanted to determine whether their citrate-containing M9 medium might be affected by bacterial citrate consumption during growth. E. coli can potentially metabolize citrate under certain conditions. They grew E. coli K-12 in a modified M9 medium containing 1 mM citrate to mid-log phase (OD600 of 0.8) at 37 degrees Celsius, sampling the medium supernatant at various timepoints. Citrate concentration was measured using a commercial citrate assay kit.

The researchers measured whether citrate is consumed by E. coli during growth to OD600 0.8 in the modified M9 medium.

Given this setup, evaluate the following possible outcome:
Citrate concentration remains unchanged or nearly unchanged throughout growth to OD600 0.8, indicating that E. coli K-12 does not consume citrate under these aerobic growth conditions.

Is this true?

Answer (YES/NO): YES